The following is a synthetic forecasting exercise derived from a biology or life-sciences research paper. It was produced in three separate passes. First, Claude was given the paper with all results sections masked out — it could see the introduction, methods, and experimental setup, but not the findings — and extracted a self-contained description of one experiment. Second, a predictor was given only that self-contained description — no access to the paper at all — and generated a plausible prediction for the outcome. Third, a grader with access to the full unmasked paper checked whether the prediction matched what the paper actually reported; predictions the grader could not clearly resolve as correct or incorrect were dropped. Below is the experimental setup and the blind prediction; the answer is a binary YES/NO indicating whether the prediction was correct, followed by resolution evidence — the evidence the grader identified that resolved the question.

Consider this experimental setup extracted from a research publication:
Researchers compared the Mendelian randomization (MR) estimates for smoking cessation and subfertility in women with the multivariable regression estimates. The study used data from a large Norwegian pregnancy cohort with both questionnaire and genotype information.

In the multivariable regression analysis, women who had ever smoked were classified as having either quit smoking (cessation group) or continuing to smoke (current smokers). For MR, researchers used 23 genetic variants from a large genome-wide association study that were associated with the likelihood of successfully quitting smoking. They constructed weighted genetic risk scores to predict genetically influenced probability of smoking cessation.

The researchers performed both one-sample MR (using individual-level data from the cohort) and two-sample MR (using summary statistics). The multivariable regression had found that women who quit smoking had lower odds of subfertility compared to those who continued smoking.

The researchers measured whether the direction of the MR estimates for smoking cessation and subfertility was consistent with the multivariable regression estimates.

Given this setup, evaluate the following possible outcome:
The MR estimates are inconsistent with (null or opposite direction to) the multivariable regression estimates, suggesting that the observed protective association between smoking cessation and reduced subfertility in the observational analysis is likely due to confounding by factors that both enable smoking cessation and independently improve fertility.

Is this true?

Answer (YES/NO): NO